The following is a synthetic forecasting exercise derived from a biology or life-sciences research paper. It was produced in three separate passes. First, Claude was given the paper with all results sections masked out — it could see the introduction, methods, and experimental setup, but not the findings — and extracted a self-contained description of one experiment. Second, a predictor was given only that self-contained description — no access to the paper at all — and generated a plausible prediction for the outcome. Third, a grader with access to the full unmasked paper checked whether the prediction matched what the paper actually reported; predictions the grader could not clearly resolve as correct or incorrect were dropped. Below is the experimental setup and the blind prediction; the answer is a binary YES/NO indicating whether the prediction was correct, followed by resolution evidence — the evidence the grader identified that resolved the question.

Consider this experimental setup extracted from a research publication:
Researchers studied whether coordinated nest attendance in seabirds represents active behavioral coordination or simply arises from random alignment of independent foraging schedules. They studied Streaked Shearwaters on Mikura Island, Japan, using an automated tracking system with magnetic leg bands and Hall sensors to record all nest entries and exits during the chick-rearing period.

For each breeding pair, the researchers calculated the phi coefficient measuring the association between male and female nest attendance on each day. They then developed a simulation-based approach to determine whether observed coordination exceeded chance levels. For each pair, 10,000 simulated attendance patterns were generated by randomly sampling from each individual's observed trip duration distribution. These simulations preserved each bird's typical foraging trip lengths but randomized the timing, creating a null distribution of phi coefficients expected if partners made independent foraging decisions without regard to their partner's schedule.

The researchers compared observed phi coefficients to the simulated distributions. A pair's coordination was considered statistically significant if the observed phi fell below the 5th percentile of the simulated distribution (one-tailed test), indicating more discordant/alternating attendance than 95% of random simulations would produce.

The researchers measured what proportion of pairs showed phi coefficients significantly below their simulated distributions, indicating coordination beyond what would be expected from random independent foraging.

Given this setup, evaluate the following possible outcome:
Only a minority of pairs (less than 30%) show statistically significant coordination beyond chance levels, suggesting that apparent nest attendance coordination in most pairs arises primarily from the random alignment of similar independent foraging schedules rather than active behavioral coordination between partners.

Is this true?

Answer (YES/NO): NO